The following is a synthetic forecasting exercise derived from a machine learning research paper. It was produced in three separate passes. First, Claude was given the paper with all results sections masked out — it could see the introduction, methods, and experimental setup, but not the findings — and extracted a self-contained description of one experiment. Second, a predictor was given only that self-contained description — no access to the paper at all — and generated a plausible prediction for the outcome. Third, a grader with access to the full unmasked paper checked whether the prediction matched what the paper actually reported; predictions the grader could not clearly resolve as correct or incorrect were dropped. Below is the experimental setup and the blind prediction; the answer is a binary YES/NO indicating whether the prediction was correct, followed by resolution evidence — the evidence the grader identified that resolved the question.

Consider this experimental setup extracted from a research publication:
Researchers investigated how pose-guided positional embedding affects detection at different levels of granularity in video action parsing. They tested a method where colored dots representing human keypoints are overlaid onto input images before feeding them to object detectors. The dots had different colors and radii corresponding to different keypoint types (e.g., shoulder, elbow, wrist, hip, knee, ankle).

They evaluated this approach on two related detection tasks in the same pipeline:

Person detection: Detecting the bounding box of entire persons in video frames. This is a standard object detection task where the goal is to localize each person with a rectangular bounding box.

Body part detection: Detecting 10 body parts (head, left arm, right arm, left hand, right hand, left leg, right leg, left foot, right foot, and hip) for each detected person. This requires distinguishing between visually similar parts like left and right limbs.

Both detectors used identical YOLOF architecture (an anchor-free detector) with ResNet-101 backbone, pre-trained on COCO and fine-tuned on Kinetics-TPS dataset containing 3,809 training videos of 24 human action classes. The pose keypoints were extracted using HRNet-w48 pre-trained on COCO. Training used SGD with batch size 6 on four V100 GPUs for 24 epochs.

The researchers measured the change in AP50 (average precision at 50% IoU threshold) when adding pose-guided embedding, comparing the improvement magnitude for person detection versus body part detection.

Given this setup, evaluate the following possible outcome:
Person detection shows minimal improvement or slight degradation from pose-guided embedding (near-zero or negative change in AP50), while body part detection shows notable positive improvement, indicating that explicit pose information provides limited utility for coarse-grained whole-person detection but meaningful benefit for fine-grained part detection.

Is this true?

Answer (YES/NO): YES